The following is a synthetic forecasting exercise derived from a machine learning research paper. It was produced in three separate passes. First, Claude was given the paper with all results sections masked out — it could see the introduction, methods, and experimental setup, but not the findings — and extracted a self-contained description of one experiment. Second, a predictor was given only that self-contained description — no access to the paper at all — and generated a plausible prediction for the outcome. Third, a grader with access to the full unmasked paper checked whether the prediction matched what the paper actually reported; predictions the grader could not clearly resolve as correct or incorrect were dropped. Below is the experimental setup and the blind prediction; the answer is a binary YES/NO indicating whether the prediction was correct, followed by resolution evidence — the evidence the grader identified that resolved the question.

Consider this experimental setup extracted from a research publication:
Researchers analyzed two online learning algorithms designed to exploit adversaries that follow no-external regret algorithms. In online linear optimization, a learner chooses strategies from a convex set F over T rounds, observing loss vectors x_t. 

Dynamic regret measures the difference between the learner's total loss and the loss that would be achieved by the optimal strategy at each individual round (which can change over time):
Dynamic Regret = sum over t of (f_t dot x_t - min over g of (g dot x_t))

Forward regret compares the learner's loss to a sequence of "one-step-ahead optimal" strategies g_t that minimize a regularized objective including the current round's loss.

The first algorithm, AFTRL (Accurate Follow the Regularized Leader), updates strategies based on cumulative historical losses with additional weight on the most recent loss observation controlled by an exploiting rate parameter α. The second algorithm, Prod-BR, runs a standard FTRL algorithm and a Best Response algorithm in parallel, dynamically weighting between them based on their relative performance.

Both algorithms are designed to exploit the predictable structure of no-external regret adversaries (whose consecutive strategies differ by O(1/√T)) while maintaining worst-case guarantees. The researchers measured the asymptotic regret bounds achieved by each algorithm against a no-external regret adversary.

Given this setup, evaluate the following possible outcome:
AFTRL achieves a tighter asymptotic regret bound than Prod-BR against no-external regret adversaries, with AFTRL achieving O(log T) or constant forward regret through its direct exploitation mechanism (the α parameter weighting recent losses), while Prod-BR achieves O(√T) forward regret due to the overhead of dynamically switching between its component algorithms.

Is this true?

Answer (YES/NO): NO